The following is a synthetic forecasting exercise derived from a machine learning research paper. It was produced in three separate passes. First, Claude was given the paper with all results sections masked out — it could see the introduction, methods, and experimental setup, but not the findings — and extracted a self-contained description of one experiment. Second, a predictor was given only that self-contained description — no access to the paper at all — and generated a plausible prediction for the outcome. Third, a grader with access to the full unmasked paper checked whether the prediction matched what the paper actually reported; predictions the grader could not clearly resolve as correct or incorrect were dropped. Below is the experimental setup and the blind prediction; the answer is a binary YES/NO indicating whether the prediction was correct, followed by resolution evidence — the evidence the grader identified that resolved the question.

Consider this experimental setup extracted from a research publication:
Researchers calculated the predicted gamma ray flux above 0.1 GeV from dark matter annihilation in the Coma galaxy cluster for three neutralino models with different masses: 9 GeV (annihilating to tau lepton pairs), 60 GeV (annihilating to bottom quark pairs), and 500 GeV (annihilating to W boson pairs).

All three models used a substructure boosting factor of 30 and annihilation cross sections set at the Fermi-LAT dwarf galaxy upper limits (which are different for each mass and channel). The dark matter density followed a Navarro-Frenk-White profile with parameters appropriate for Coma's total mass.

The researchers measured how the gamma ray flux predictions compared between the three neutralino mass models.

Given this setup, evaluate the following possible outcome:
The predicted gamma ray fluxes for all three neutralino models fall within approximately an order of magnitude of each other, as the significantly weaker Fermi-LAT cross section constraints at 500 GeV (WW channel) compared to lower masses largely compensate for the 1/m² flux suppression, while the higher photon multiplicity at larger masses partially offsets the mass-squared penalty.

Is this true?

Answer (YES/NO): YES